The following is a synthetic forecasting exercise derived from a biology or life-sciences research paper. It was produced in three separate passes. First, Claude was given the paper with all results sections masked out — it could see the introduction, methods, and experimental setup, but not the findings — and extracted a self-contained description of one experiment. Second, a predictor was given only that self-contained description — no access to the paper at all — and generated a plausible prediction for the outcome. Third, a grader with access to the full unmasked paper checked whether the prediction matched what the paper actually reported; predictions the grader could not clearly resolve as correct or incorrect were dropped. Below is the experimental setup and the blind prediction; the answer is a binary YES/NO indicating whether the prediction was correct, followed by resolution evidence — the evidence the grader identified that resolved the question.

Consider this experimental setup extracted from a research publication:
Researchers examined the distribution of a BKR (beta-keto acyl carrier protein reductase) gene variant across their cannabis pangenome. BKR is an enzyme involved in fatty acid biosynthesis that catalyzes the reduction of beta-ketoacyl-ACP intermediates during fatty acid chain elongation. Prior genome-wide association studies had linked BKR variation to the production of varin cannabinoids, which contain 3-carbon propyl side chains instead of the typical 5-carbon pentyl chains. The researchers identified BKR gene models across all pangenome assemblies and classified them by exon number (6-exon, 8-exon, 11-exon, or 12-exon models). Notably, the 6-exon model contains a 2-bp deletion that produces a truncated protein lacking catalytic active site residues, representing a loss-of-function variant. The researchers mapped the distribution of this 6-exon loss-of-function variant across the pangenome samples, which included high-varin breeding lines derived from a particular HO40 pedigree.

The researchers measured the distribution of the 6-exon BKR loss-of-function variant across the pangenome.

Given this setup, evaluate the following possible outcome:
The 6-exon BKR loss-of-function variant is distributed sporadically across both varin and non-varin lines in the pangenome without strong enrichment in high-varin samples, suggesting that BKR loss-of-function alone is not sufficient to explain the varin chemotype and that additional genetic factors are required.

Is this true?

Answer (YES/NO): NO